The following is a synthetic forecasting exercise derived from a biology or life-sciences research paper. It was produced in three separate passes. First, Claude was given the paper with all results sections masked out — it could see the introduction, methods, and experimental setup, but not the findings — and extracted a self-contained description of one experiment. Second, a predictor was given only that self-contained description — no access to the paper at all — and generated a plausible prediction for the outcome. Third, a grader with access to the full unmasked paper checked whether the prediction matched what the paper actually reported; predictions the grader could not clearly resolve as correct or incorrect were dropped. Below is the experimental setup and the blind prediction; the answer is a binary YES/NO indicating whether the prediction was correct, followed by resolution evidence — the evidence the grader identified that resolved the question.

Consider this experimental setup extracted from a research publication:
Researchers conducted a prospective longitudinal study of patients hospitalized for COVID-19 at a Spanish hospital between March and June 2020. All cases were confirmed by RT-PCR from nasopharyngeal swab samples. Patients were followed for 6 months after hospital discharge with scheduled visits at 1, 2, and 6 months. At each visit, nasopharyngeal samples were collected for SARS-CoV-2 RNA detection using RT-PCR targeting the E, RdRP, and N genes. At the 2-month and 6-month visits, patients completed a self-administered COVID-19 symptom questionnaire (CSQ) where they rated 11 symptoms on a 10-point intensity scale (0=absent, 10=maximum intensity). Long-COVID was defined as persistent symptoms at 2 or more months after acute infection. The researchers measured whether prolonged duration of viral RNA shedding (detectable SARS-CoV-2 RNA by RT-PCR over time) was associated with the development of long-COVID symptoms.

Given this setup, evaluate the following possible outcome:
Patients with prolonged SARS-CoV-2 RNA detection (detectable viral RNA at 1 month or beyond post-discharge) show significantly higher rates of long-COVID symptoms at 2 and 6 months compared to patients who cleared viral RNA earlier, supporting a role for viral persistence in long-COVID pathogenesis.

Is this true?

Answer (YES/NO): NO